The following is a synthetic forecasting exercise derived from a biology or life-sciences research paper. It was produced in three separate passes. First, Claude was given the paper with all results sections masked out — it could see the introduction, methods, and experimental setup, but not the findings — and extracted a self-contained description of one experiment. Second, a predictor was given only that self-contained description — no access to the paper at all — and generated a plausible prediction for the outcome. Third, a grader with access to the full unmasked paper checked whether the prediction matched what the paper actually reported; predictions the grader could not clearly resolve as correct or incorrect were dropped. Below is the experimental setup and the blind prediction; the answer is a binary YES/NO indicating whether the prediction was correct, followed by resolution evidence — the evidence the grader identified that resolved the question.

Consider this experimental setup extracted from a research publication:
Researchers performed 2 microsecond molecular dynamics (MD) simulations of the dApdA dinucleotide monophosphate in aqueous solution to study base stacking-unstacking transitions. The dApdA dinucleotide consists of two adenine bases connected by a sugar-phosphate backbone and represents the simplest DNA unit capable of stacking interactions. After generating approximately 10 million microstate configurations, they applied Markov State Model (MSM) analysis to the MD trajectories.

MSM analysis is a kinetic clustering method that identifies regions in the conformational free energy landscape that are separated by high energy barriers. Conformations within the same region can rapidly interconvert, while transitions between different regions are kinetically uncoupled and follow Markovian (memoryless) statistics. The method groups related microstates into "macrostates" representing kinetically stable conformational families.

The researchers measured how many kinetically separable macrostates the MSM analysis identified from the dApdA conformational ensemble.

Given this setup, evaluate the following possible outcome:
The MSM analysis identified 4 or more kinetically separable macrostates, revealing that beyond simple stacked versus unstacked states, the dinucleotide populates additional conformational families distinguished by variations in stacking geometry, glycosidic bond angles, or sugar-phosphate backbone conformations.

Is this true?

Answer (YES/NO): YES